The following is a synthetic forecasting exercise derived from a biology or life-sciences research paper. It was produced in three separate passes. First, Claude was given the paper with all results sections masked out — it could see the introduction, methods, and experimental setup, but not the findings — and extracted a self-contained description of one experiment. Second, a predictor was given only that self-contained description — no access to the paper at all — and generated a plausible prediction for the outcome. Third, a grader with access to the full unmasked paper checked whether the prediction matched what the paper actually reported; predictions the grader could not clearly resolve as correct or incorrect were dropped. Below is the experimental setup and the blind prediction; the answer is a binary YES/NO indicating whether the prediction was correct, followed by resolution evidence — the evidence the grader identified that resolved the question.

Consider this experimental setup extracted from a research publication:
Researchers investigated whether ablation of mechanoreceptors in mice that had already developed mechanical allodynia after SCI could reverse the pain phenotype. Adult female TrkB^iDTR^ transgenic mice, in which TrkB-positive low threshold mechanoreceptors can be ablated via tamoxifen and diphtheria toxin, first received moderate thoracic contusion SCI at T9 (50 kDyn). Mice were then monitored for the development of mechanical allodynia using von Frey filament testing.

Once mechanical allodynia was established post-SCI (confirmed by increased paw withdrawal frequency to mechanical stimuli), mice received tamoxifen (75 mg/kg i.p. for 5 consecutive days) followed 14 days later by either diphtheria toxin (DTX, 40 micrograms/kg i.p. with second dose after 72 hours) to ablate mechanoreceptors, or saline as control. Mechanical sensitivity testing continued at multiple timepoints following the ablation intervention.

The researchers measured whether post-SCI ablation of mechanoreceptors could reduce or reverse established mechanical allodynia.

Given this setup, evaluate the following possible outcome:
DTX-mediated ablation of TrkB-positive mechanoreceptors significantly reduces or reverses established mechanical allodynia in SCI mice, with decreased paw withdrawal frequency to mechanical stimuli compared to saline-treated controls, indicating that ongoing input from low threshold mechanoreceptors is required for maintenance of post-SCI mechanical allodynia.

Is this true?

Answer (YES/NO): NO